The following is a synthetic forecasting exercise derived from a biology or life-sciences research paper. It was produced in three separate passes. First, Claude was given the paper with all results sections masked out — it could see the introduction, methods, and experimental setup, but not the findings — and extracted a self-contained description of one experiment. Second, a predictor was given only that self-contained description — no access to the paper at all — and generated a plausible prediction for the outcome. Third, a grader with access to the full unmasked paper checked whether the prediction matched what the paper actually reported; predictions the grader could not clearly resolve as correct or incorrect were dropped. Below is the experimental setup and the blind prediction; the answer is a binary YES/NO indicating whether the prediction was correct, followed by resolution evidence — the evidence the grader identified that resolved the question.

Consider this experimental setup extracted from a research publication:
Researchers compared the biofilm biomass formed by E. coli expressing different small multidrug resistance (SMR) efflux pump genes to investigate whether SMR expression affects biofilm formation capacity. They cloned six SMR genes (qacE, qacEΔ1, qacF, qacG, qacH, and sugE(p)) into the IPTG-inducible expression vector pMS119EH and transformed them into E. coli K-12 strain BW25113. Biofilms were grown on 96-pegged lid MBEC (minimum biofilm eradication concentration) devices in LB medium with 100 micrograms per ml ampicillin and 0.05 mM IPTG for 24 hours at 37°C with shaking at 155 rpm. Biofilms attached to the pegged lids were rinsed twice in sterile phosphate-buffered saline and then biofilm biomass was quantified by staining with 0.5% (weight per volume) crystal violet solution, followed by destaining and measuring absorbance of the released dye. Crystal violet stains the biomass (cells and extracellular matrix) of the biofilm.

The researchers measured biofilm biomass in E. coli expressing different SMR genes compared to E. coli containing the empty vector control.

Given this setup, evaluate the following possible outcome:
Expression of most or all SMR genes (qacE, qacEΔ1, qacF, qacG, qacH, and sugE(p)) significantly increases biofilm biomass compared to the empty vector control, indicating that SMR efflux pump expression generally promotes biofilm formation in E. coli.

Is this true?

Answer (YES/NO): NO